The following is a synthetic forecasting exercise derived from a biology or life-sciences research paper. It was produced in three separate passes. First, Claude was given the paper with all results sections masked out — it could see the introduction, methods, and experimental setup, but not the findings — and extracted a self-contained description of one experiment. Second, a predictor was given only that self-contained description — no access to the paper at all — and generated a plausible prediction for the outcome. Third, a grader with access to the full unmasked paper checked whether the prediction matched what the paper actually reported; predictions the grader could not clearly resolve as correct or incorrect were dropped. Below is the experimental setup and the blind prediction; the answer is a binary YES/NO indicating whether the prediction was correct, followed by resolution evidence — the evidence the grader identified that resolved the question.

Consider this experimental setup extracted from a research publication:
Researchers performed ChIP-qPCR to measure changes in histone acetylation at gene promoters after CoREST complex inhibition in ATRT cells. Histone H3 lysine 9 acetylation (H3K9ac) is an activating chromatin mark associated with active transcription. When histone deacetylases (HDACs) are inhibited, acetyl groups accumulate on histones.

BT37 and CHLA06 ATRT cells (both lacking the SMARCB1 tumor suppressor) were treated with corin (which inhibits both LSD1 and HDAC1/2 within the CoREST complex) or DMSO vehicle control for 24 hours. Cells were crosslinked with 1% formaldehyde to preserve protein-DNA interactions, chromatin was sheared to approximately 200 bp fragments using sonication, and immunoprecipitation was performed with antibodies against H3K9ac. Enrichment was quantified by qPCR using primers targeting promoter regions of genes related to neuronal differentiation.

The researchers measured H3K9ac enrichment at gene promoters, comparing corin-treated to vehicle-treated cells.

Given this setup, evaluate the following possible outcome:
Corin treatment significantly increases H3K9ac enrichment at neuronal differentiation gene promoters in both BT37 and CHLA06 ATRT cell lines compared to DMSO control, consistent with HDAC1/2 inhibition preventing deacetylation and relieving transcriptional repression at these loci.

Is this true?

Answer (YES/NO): YES